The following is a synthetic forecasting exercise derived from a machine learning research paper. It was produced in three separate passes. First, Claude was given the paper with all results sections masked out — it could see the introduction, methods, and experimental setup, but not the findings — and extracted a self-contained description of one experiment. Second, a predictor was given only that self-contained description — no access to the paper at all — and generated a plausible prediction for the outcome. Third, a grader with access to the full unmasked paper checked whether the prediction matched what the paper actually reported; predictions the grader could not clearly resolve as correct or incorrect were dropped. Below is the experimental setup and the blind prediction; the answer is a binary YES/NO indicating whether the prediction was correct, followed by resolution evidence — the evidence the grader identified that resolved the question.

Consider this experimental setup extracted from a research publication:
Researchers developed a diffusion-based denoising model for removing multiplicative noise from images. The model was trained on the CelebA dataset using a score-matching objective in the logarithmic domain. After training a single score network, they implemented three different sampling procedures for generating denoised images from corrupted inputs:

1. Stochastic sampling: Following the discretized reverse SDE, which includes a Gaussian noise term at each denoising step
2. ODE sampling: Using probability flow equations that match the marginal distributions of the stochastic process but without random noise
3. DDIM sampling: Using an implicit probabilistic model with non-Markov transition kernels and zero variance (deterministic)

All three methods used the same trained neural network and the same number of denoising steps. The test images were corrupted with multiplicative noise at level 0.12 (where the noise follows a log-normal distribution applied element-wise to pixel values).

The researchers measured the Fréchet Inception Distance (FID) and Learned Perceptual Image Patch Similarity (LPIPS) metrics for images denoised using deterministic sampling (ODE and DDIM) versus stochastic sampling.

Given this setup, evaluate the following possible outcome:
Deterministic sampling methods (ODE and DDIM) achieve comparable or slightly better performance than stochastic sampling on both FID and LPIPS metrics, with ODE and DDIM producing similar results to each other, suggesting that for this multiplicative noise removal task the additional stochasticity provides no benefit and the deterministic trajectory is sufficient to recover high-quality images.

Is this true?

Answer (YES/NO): NO